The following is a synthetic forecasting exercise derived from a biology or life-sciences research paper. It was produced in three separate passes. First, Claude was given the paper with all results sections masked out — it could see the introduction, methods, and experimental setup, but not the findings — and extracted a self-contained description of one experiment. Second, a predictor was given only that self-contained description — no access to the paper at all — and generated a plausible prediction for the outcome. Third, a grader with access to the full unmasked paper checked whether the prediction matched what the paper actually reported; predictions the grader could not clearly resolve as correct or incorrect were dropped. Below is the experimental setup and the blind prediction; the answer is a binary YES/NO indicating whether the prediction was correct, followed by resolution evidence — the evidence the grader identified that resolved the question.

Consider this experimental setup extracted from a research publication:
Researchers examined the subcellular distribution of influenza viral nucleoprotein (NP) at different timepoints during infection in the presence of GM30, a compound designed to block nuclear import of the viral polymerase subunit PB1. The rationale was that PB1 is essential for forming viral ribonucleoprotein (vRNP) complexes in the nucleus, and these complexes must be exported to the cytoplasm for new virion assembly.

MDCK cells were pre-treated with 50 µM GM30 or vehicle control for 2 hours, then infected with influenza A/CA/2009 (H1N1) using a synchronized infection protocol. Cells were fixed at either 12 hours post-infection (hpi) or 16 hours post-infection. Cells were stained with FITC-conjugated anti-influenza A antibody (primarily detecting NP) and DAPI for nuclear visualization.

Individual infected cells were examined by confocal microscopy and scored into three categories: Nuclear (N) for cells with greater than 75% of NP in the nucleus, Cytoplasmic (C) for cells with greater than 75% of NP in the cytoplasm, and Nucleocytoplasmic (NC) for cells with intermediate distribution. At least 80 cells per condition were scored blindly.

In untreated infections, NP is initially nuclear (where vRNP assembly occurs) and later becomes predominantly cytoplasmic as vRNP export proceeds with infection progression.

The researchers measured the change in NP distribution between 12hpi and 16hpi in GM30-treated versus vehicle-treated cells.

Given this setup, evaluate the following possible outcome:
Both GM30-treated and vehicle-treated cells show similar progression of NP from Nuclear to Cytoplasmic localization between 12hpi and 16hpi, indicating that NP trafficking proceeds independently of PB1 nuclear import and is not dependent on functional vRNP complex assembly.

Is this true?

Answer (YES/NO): NO